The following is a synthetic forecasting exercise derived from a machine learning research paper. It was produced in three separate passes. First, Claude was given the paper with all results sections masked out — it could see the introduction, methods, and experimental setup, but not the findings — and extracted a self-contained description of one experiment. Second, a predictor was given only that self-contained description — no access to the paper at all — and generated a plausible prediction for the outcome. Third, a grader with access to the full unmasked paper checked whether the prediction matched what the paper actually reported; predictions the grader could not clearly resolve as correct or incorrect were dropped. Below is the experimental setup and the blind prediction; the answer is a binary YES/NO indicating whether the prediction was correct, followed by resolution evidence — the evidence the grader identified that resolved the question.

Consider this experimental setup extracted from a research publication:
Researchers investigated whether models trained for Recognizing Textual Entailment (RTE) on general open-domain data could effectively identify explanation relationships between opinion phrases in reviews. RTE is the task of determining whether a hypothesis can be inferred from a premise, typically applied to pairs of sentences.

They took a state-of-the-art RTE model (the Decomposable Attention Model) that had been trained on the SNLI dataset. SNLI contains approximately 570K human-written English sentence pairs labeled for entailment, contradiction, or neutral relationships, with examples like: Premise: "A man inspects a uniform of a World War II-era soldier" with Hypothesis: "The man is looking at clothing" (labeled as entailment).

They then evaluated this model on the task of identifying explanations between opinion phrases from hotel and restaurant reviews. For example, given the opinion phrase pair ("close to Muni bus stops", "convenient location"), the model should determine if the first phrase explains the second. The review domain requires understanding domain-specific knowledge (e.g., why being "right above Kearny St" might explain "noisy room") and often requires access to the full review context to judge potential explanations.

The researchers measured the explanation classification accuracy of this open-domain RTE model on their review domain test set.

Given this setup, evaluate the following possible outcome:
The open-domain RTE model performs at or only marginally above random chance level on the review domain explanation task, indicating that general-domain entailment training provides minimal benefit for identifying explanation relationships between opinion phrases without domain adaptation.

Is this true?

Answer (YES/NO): NO